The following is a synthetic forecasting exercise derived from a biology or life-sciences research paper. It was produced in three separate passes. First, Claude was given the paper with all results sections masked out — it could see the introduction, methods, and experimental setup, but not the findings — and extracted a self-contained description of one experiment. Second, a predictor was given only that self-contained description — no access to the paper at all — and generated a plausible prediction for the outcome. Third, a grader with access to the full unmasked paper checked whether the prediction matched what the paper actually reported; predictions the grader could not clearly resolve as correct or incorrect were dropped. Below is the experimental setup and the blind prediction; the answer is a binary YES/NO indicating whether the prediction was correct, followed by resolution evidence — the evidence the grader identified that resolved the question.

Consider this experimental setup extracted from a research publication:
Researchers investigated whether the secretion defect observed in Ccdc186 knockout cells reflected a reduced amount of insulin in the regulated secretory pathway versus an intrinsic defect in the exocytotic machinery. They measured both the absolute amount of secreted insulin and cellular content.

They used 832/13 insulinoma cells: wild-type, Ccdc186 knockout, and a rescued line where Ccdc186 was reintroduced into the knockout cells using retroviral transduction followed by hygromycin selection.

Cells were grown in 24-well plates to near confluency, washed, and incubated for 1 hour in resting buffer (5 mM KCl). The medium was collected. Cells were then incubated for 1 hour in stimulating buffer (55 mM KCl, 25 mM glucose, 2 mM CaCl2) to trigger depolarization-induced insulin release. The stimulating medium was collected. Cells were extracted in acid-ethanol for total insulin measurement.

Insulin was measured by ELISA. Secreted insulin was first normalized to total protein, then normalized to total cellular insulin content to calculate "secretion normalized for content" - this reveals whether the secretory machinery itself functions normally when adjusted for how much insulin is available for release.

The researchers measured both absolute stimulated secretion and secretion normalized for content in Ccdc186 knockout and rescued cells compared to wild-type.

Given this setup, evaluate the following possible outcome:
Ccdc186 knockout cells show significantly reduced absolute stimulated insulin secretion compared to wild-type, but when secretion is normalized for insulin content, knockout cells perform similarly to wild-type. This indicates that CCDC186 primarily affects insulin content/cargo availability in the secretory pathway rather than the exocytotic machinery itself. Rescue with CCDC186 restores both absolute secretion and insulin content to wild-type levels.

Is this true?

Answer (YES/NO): NO